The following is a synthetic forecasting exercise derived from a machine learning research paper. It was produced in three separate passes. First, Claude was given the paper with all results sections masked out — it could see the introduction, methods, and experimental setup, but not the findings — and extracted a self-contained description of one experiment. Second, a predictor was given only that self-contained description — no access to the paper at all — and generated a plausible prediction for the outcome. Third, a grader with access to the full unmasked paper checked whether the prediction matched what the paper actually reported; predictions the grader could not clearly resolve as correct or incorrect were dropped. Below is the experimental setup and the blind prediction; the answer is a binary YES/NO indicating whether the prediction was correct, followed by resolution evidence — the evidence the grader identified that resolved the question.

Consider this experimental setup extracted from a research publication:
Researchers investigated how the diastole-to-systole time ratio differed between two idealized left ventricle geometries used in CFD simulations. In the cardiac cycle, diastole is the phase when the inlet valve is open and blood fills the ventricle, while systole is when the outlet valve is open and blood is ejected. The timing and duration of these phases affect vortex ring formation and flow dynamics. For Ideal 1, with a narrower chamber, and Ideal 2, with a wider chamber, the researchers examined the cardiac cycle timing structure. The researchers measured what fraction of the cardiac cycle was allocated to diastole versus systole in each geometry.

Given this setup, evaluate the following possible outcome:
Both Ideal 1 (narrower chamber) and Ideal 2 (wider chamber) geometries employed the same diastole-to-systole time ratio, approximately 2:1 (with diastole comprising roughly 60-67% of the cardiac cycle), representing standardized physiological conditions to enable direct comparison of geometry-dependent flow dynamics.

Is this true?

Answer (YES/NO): NO